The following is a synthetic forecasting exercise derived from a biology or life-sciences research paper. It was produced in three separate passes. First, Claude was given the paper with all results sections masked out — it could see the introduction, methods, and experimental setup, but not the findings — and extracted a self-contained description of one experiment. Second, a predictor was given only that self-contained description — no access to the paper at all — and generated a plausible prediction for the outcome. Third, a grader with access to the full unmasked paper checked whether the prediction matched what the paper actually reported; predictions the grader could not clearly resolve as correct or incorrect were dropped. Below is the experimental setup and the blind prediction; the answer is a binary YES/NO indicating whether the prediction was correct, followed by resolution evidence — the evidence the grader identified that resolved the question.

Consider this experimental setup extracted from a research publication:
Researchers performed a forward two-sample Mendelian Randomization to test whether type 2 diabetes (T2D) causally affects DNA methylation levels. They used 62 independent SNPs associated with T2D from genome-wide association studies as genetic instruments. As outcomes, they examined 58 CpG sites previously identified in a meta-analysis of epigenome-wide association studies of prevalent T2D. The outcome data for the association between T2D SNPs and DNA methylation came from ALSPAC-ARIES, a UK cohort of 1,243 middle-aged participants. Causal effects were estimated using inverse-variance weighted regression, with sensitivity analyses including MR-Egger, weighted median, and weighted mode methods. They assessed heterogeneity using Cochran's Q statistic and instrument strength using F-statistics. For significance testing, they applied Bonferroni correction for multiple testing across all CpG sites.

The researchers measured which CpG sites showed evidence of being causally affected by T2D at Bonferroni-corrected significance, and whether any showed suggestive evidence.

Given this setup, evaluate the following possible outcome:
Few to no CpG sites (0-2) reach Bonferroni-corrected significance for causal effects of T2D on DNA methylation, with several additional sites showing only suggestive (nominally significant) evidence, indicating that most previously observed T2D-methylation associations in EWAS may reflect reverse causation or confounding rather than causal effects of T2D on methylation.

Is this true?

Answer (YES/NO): YES